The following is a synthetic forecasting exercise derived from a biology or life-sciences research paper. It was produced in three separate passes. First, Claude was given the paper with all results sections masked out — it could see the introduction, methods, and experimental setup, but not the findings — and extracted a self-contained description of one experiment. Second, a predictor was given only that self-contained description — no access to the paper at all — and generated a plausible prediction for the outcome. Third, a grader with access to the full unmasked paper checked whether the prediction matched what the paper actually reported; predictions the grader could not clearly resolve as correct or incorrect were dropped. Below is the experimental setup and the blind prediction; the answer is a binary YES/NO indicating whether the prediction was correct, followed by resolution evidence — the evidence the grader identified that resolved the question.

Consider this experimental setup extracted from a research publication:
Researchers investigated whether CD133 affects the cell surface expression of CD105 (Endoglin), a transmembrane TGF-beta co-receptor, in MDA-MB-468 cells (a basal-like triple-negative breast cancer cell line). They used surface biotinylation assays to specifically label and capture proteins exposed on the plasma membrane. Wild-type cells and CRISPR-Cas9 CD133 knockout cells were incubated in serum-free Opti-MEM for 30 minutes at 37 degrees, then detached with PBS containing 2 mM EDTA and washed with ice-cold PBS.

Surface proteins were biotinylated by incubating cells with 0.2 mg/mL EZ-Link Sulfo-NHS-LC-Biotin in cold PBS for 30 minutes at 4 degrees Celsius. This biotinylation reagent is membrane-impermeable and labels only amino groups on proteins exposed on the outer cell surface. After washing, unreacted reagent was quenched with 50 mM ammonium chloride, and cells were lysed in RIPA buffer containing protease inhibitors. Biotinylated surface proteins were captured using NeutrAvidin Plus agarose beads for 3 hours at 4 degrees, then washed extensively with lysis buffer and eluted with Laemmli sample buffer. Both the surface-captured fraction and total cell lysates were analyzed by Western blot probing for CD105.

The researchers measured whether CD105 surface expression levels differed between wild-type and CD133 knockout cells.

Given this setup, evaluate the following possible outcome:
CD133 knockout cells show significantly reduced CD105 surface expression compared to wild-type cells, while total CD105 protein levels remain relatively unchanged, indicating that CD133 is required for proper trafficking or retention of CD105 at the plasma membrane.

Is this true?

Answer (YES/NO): NO